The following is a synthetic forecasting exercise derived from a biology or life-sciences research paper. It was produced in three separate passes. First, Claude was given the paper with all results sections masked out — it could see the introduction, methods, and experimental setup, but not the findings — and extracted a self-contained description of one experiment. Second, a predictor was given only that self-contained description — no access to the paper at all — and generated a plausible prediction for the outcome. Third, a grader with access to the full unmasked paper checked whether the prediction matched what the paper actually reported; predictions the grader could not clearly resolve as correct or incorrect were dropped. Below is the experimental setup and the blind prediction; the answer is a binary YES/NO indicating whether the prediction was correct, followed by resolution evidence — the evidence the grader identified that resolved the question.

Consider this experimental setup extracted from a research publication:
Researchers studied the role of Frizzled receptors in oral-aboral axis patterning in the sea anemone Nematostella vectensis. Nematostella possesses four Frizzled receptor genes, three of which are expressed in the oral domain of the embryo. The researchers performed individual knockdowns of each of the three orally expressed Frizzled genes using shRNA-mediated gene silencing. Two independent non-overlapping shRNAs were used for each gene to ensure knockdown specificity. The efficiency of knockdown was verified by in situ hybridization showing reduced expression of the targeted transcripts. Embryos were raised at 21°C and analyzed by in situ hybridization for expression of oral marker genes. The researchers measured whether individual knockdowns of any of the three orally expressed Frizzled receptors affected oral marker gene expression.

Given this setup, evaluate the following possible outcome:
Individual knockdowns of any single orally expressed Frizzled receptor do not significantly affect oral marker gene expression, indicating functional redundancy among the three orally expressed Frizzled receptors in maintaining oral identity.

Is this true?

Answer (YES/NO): YES